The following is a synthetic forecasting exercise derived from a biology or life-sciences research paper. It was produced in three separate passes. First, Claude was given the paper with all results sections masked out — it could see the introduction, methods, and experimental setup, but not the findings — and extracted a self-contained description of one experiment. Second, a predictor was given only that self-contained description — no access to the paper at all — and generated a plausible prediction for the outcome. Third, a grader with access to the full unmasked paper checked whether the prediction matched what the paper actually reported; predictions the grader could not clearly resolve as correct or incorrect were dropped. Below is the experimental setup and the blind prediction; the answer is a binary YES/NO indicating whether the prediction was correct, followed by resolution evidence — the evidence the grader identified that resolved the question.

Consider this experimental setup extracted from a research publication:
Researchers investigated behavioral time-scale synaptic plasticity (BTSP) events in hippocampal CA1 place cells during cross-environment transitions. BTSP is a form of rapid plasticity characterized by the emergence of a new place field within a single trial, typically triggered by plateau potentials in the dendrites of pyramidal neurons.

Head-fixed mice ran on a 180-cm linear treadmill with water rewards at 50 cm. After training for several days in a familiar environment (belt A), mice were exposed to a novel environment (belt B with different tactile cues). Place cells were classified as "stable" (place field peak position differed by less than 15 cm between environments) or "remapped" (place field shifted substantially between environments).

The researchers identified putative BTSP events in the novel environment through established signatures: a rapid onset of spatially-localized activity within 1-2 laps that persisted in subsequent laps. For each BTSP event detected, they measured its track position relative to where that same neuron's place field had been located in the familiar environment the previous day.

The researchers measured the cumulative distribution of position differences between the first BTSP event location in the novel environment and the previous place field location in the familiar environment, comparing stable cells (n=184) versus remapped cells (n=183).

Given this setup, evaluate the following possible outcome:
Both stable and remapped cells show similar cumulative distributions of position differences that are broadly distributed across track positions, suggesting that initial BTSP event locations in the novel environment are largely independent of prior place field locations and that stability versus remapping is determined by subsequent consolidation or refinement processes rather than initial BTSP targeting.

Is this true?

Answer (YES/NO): NO